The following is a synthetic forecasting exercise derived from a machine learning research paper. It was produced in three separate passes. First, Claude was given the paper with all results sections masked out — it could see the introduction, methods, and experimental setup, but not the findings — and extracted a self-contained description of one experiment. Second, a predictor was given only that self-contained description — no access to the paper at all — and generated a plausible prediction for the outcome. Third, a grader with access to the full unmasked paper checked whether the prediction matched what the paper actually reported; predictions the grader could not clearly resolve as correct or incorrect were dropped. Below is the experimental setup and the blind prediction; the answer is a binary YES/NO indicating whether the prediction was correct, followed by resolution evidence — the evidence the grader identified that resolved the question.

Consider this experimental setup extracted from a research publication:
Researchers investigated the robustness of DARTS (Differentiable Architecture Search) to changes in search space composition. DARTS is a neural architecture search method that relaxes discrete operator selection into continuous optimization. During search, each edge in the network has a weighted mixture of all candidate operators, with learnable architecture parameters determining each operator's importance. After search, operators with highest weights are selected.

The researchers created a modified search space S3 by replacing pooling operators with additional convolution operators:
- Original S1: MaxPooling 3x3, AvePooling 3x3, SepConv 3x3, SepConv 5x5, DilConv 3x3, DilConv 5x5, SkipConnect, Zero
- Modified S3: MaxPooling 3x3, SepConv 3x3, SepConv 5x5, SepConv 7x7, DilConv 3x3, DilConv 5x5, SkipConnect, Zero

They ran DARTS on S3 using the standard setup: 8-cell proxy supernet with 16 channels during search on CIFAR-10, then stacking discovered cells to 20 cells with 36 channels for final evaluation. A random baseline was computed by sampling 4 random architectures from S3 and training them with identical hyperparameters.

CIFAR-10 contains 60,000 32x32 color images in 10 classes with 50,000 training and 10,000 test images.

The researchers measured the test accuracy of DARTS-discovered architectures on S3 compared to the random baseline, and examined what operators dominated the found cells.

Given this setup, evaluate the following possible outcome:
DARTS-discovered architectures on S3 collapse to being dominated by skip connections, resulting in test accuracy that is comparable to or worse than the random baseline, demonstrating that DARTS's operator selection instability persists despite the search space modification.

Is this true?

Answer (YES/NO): YES